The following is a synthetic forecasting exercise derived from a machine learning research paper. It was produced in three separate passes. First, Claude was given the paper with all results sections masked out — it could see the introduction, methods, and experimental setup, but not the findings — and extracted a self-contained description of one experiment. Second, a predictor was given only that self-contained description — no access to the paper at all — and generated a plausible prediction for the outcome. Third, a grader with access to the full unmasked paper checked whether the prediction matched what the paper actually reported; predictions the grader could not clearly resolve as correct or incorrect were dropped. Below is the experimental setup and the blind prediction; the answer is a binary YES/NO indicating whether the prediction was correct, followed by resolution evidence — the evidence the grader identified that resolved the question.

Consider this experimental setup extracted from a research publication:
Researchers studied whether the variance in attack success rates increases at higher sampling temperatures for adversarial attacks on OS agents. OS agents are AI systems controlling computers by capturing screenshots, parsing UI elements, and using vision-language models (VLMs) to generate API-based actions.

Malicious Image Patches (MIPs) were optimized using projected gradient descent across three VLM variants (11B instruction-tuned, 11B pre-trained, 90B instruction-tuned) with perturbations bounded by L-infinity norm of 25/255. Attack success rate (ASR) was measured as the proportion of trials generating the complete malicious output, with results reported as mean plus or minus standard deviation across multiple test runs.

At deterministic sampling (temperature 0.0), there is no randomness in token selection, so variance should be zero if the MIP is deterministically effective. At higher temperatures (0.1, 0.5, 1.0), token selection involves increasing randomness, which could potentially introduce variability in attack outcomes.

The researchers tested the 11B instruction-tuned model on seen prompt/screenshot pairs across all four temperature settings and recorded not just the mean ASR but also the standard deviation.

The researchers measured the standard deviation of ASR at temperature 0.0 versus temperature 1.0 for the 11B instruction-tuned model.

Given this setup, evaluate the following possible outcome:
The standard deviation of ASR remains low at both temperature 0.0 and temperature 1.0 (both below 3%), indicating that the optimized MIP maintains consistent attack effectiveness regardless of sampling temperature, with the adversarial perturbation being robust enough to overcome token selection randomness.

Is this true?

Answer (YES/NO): YES